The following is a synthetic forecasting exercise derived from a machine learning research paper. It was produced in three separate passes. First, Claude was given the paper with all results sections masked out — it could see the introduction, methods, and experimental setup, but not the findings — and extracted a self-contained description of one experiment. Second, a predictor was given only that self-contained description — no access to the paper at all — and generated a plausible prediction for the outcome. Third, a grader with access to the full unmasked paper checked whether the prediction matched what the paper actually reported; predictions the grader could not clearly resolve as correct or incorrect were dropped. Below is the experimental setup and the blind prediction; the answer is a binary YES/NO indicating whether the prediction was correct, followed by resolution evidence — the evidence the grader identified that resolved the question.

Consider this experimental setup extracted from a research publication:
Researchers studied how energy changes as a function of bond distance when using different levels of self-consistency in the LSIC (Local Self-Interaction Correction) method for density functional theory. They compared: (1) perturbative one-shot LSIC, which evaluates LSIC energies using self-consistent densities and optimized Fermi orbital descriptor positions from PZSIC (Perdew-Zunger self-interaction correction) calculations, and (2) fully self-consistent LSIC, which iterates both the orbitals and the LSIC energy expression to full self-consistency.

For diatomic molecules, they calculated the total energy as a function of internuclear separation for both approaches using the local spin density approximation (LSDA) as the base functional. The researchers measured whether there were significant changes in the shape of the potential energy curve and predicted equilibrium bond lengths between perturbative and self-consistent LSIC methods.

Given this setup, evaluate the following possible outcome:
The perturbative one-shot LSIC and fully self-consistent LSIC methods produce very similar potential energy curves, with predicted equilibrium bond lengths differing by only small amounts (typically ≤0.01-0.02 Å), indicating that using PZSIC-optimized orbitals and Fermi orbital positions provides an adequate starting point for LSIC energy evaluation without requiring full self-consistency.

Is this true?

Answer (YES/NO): YES